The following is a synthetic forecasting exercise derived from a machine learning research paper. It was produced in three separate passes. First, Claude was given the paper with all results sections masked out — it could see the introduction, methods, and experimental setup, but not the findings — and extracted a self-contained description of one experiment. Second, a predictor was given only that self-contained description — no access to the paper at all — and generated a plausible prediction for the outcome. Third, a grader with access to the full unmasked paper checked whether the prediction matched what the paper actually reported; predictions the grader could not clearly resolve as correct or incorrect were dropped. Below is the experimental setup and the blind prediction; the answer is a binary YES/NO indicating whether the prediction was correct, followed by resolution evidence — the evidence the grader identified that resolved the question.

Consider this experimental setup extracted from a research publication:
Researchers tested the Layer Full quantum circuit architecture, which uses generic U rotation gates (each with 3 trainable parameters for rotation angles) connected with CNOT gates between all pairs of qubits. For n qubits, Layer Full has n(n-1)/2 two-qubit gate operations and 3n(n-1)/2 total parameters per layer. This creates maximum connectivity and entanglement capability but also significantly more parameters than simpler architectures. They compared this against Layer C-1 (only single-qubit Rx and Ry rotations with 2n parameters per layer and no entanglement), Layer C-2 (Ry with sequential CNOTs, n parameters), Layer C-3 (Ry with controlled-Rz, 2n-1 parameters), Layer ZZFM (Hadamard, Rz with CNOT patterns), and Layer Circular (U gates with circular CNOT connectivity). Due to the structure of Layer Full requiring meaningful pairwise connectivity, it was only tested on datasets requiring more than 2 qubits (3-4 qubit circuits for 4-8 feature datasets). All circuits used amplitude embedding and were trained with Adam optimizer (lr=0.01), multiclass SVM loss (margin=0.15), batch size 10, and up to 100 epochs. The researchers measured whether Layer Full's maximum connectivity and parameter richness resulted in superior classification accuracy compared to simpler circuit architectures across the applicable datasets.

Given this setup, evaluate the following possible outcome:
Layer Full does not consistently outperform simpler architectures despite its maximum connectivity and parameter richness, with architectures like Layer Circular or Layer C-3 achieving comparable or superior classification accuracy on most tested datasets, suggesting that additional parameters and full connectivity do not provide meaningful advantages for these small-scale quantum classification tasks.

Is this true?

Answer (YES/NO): YES